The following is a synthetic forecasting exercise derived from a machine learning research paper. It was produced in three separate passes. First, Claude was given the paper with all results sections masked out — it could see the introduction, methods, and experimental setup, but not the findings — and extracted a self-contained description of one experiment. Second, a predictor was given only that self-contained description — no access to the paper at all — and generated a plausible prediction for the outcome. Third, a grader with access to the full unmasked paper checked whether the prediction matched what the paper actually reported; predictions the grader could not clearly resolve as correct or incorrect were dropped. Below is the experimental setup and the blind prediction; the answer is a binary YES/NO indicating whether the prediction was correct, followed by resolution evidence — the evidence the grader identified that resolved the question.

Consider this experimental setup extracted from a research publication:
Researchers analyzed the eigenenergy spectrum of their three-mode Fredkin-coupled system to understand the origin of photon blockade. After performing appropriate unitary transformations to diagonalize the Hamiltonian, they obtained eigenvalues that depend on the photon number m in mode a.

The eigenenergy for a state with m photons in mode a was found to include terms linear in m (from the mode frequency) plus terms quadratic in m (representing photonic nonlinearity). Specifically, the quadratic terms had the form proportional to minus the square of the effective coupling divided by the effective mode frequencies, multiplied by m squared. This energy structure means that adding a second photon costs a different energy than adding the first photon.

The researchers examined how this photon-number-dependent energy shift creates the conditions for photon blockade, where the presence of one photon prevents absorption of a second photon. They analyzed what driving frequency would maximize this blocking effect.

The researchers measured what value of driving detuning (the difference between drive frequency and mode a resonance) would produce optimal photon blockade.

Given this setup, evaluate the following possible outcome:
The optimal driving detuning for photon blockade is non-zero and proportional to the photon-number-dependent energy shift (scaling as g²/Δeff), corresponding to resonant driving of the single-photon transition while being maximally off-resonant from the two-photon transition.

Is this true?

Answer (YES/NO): YES